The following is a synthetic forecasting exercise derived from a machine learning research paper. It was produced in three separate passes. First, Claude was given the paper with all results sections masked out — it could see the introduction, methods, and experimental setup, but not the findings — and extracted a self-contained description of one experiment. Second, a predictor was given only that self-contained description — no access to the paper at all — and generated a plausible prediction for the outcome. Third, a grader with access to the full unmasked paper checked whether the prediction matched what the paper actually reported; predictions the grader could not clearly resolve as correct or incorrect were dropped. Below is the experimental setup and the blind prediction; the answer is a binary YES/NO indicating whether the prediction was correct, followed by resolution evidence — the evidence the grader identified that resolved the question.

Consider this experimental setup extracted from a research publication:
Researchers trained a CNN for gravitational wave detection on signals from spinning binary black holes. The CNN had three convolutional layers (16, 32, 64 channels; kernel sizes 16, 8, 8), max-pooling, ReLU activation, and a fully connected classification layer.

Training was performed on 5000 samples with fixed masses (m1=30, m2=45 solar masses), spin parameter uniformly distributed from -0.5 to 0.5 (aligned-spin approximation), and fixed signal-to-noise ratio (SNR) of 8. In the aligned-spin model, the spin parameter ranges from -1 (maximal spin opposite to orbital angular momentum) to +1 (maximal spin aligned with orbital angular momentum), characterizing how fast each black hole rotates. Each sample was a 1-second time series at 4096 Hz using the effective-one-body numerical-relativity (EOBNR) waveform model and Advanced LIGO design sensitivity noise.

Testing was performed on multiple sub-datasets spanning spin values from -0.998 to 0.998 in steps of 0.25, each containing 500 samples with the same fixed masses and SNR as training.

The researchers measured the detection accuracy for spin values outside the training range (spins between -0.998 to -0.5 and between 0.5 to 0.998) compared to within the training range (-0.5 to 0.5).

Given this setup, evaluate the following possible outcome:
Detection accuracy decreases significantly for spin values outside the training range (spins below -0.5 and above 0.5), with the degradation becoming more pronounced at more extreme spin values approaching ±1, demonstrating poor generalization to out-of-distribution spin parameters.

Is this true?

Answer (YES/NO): NO